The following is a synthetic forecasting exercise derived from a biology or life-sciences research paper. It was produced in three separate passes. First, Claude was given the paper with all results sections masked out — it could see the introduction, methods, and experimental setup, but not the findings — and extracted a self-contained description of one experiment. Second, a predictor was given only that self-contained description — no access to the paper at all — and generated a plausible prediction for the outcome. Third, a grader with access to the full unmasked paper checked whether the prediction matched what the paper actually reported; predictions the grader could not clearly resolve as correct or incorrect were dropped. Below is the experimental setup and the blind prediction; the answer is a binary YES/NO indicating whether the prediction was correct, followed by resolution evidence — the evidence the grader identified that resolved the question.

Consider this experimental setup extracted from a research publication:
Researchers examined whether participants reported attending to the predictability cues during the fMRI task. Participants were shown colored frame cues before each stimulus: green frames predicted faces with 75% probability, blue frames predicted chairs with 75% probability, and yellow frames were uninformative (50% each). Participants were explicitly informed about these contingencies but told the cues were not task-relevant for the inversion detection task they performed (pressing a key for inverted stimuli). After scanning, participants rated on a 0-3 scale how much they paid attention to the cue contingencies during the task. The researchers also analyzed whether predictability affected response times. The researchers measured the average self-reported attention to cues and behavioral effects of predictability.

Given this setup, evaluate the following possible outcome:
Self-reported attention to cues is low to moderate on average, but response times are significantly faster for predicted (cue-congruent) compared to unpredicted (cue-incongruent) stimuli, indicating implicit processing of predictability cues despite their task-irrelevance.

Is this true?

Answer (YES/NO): NO